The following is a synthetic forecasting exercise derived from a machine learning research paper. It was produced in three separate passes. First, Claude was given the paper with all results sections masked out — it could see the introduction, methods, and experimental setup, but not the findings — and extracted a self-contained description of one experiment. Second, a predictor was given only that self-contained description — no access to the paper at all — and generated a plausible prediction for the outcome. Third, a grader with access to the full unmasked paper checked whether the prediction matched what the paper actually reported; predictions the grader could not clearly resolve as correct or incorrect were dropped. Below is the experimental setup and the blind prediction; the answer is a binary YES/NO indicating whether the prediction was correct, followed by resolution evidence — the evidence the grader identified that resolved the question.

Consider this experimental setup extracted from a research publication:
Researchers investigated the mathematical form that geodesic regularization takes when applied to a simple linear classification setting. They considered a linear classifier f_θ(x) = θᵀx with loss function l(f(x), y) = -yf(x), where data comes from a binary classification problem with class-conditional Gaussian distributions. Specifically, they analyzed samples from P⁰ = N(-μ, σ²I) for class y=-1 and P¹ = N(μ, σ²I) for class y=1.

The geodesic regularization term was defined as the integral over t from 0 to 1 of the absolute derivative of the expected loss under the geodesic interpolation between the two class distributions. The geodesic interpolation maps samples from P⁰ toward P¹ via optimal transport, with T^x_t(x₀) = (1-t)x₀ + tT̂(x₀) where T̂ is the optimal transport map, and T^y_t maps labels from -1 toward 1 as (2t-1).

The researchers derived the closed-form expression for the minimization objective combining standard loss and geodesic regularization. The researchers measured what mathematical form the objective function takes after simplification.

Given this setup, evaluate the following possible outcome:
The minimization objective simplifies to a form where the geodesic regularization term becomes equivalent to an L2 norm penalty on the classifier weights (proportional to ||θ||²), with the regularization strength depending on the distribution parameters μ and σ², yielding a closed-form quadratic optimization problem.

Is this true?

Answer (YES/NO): NO